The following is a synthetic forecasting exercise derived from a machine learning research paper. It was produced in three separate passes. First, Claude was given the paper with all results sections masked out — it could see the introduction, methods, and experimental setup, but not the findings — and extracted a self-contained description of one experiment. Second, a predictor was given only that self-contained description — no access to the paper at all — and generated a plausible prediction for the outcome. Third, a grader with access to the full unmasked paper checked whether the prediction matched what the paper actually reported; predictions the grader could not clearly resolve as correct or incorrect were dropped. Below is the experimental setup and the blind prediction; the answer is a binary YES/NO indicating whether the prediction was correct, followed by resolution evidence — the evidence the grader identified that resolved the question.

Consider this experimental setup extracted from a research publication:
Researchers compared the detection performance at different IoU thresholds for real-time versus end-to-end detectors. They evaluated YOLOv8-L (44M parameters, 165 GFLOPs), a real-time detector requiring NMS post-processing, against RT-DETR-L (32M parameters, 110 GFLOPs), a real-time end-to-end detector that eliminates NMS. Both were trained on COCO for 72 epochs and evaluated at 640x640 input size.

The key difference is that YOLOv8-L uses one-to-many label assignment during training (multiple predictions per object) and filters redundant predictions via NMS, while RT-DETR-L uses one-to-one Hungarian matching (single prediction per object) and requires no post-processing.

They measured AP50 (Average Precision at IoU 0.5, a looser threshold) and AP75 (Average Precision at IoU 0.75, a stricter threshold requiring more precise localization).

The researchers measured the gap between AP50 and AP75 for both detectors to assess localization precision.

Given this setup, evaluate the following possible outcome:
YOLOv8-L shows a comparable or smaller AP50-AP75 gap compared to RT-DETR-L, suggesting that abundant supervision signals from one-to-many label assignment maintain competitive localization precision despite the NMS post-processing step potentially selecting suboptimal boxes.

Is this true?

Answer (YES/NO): YES